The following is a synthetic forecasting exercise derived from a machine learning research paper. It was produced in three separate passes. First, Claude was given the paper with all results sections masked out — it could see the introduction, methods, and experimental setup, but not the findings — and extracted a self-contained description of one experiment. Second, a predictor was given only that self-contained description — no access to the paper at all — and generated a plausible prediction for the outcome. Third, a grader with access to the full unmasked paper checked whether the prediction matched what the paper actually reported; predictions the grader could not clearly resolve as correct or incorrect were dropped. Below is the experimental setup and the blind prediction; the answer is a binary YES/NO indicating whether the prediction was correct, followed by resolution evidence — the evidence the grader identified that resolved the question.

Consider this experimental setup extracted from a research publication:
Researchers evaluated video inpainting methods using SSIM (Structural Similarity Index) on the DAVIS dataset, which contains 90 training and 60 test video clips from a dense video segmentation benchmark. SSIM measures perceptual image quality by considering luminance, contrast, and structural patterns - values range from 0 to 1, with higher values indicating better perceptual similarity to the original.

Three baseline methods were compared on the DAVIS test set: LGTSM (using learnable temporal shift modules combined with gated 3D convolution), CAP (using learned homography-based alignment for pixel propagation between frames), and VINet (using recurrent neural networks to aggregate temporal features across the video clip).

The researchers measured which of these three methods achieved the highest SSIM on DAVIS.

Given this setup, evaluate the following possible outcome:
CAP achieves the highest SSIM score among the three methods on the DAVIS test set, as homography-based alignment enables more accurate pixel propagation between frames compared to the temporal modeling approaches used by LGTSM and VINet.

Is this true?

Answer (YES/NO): YES